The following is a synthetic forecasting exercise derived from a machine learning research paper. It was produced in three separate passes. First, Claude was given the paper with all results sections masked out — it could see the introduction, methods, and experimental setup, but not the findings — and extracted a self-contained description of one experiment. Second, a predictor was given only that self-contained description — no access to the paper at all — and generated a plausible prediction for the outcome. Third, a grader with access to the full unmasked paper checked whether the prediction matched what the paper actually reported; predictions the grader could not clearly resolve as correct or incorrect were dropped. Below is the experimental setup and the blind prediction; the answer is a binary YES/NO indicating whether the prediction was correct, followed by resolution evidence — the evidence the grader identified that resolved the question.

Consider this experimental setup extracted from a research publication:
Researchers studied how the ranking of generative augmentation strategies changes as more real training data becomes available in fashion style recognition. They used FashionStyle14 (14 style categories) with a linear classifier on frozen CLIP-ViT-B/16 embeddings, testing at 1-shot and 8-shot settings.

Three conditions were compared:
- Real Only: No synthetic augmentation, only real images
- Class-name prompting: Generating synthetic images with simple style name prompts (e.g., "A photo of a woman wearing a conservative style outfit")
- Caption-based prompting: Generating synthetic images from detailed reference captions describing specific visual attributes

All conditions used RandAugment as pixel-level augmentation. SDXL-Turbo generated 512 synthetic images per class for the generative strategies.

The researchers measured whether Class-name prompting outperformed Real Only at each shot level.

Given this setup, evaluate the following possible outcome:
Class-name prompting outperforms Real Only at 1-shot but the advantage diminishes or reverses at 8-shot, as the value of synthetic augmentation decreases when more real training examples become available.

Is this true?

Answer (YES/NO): YES